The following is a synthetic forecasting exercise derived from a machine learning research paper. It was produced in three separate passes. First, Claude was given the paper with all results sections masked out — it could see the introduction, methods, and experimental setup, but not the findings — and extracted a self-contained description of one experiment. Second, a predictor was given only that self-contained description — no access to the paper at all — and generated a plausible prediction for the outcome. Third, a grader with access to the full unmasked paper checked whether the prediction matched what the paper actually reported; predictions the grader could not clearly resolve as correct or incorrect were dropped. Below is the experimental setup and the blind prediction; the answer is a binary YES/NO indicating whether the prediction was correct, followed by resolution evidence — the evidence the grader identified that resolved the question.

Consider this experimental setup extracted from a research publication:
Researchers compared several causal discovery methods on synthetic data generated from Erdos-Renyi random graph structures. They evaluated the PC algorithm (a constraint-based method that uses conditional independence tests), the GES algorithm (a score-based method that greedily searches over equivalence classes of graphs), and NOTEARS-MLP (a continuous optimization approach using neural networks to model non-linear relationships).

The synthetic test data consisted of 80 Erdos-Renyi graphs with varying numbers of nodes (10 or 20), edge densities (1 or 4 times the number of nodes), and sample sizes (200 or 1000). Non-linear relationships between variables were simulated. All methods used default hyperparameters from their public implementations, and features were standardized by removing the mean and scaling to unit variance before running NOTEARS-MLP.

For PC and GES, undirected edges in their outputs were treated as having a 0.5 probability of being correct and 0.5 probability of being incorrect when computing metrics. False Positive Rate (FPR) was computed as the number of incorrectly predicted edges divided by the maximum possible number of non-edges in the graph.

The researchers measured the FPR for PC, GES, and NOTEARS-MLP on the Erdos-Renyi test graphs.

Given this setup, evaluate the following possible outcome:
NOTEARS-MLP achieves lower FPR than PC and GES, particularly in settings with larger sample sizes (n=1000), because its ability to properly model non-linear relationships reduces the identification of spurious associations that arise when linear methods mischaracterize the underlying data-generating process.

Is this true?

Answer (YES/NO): NO